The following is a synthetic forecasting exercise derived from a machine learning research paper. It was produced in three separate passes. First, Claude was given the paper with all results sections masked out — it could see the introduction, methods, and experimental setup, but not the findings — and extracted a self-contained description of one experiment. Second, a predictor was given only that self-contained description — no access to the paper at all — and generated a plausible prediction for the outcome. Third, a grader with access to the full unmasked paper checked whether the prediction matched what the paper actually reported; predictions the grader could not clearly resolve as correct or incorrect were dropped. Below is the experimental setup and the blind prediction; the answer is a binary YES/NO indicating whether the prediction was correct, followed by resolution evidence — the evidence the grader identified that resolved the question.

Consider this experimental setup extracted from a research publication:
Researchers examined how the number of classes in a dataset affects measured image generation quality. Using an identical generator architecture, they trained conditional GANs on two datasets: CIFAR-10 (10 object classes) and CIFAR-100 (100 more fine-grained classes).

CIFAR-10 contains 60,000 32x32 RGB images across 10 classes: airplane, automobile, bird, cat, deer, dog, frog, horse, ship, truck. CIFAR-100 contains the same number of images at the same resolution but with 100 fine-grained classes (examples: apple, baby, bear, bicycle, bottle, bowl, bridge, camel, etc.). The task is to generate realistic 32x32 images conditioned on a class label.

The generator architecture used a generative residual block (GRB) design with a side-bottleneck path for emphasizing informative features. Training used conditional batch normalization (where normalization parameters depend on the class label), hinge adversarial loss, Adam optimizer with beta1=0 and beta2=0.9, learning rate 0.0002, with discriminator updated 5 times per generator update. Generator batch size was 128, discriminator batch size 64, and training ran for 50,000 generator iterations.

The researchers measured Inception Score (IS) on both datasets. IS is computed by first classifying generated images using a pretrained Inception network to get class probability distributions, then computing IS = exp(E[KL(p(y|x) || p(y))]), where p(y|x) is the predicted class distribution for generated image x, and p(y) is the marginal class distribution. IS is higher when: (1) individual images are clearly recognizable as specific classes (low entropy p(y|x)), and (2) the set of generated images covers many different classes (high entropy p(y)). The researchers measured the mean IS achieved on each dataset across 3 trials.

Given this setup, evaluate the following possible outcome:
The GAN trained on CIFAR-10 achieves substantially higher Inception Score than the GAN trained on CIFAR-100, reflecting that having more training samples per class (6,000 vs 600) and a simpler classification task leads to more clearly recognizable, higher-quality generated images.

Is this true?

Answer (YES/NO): NO